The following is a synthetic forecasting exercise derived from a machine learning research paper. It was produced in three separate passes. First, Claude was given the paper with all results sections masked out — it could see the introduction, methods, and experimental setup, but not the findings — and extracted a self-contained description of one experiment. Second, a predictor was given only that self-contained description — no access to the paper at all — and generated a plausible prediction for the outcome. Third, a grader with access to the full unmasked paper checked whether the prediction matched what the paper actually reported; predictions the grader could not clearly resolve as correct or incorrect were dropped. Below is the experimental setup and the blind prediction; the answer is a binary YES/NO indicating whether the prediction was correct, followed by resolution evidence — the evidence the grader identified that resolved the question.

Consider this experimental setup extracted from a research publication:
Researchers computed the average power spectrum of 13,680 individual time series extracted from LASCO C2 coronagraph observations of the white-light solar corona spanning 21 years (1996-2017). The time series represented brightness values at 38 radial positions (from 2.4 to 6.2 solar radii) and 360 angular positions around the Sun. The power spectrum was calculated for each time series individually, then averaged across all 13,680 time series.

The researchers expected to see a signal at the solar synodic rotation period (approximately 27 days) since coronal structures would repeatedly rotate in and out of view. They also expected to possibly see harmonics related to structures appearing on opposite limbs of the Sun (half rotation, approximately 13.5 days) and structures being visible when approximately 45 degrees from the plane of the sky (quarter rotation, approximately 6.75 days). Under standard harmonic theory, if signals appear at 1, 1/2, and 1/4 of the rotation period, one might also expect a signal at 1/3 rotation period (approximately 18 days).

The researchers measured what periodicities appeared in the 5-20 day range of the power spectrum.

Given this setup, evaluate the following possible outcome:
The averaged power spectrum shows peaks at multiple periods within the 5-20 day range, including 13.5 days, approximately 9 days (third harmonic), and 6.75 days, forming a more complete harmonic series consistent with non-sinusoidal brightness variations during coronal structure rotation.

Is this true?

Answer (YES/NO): NO